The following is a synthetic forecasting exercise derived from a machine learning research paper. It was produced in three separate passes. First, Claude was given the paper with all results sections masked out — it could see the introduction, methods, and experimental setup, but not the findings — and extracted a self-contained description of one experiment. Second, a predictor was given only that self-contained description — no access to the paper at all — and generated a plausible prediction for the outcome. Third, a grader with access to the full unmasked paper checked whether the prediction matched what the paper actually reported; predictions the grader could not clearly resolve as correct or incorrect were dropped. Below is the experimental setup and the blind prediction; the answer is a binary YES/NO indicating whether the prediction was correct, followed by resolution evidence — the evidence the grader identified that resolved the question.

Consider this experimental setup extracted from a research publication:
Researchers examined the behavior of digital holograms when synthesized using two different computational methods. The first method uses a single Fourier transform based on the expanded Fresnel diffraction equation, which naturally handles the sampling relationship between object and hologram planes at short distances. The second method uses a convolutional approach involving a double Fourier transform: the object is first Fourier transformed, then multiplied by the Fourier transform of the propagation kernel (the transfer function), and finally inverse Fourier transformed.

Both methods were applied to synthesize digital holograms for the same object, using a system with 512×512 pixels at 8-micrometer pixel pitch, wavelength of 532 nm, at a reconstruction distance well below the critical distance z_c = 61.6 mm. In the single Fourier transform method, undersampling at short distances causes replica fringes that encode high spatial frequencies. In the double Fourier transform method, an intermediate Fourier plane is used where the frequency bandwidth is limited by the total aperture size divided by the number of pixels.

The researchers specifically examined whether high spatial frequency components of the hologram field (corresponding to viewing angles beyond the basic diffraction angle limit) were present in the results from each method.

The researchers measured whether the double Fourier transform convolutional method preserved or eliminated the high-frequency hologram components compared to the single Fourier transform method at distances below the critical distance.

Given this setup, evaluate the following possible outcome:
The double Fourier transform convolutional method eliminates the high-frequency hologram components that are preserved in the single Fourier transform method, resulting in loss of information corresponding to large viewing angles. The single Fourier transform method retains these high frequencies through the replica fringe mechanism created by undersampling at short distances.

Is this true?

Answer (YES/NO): YES